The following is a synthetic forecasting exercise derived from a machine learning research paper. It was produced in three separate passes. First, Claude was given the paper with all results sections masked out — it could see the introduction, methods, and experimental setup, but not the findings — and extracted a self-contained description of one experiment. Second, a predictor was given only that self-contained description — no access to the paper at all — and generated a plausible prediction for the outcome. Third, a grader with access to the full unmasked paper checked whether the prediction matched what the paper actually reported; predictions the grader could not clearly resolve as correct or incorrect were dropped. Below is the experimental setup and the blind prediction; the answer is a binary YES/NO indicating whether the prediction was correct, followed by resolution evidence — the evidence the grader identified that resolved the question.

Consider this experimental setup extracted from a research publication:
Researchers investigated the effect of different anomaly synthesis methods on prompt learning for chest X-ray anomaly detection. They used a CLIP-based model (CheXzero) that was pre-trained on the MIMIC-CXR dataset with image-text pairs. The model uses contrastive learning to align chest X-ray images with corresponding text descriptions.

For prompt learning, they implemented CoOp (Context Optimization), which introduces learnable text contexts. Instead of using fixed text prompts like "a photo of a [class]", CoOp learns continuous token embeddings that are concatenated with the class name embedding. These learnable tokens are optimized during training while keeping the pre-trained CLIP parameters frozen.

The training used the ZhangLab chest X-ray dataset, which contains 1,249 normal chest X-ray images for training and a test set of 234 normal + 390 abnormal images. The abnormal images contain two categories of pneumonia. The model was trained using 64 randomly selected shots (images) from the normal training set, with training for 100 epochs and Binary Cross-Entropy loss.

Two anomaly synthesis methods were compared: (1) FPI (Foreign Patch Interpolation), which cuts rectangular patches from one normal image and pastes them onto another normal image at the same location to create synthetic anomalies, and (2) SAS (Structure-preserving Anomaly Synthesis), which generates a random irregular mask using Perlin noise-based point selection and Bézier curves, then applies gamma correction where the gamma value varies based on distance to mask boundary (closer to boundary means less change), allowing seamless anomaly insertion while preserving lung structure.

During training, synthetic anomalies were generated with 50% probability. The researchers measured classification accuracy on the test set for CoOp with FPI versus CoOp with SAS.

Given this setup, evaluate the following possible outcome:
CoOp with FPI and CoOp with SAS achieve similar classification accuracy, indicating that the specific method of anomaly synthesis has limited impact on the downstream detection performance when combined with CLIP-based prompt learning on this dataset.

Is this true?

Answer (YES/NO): NO